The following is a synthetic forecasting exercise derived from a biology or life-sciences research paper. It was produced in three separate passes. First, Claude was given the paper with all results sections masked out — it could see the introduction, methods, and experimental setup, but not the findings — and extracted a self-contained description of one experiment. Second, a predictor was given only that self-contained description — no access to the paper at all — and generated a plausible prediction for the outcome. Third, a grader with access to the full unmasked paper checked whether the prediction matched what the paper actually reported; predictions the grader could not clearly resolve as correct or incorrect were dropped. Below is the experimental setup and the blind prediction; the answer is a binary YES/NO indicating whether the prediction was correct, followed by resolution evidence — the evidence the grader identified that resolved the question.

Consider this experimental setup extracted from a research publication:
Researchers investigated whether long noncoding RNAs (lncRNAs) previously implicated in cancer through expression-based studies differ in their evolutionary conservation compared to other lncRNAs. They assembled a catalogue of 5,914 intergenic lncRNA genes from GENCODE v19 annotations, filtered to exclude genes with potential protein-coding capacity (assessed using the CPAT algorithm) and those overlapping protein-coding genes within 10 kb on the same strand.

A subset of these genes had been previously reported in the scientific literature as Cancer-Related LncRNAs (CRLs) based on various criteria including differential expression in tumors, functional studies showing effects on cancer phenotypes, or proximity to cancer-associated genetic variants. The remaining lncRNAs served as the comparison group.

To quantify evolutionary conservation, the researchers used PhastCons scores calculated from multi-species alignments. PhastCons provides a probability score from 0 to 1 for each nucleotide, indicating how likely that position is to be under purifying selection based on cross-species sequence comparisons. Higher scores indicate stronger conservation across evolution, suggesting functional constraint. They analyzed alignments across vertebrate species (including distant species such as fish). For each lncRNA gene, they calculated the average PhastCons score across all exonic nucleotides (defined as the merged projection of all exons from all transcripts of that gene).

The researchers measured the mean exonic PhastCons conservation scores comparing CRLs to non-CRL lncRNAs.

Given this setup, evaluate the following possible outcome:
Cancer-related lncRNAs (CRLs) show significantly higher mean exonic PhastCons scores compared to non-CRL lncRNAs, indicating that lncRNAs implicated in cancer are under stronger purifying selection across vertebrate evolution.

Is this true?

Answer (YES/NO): YES